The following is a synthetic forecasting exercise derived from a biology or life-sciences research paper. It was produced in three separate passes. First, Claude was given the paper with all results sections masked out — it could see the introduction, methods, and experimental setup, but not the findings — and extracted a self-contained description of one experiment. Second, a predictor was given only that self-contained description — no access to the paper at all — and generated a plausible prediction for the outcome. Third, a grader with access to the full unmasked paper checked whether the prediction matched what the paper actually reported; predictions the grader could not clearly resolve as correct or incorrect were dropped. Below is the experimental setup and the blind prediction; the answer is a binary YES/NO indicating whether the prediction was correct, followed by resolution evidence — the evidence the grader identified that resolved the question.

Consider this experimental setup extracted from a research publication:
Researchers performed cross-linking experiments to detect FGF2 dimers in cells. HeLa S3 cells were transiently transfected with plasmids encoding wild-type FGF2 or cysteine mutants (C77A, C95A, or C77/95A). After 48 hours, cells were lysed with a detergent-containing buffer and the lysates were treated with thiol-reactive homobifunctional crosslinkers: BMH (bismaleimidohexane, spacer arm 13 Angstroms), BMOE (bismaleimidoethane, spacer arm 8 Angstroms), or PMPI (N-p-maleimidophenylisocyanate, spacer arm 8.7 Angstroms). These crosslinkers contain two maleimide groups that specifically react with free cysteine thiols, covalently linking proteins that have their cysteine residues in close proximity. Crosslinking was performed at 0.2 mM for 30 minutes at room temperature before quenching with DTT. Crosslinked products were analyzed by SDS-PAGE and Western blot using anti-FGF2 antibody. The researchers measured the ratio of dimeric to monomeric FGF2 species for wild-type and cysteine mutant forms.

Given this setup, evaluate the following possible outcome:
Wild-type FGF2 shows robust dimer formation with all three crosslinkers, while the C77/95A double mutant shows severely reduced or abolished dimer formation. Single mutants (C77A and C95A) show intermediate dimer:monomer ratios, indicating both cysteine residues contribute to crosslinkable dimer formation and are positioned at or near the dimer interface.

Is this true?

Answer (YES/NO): NO